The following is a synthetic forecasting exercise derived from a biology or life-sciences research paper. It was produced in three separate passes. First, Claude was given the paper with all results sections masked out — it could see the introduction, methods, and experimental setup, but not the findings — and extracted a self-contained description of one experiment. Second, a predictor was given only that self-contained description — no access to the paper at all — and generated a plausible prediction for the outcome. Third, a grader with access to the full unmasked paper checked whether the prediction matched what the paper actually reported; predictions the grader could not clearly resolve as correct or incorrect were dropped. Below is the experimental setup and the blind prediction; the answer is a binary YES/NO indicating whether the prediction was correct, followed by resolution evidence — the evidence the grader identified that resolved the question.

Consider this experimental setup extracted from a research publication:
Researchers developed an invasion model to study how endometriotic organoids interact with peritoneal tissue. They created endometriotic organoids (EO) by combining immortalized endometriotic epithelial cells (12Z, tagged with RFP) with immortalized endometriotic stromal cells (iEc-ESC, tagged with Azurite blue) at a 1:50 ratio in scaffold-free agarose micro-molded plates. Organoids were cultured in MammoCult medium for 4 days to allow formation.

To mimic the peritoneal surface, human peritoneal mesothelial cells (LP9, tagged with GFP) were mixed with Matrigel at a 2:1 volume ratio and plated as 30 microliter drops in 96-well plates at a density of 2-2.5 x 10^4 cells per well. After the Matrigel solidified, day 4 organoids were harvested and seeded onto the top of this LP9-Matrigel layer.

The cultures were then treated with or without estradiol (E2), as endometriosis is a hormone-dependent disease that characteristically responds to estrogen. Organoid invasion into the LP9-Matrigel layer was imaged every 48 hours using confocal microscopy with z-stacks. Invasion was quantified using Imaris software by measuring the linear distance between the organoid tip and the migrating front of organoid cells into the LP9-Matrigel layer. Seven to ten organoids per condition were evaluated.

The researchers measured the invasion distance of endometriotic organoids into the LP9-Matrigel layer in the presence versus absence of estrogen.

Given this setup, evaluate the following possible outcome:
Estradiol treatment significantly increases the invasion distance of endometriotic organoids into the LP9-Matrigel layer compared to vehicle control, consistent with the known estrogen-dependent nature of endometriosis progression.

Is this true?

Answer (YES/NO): YES